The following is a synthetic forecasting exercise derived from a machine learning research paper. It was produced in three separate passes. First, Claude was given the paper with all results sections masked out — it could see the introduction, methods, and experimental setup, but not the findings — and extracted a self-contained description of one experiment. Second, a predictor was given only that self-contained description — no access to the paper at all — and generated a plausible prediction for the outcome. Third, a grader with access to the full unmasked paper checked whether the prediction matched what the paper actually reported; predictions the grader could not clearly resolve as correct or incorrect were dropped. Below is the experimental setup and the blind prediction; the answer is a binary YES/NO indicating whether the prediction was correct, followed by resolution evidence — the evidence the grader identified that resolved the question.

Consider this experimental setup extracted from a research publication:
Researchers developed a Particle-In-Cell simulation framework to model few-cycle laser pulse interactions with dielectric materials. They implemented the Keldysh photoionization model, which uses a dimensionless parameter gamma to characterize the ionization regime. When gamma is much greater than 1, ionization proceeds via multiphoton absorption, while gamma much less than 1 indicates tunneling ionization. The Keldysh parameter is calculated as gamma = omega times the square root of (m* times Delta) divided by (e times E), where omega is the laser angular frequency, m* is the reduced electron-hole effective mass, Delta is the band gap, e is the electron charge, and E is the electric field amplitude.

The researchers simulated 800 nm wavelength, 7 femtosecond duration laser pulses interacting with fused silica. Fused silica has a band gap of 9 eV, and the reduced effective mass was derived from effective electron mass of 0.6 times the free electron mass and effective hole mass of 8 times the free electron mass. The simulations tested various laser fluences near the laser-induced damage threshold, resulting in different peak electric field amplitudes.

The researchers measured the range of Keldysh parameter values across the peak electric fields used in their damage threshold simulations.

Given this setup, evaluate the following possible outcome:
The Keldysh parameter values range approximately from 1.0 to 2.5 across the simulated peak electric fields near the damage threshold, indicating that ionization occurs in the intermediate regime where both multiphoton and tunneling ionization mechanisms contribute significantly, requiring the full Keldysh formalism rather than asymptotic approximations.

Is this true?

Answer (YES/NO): NO